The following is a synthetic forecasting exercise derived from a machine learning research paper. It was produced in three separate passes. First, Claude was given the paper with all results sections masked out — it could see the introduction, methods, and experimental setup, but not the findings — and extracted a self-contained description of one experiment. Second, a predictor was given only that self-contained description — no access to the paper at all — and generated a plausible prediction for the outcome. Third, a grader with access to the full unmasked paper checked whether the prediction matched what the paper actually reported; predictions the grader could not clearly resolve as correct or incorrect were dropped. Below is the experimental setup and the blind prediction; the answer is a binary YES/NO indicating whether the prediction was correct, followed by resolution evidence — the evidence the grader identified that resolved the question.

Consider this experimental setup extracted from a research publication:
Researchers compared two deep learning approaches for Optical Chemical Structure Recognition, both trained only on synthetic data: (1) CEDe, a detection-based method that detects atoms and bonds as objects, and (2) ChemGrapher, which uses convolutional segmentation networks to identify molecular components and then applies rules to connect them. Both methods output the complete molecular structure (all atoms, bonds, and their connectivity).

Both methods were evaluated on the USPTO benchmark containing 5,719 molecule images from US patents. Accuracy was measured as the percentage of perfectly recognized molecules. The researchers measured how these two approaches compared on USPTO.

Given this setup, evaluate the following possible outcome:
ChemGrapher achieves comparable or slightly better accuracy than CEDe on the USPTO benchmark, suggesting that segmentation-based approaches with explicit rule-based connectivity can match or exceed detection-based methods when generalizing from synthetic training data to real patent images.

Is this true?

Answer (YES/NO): YES